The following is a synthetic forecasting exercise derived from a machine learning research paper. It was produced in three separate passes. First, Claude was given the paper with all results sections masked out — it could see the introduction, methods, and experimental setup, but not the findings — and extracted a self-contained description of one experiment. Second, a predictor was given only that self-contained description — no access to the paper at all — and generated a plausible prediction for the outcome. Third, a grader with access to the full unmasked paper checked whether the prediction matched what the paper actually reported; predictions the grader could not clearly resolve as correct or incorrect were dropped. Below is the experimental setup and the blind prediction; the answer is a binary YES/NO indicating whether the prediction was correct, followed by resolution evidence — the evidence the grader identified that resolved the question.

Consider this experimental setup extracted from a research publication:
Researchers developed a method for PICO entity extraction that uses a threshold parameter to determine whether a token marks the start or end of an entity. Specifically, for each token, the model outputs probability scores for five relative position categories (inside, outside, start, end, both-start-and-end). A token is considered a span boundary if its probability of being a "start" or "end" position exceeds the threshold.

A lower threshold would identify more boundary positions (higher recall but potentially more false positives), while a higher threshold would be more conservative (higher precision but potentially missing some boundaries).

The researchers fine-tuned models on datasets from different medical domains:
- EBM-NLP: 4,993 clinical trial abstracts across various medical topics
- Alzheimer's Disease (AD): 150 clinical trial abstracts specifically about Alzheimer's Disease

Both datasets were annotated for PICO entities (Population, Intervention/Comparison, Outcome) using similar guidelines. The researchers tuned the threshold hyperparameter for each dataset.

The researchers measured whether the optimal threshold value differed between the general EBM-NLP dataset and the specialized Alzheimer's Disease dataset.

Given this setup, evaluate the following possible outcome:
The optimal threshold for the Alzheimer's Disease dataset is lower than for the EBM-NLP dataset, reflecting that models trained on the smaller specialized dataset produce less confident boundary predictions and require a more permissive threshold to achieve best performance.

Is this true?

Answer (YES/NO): NO